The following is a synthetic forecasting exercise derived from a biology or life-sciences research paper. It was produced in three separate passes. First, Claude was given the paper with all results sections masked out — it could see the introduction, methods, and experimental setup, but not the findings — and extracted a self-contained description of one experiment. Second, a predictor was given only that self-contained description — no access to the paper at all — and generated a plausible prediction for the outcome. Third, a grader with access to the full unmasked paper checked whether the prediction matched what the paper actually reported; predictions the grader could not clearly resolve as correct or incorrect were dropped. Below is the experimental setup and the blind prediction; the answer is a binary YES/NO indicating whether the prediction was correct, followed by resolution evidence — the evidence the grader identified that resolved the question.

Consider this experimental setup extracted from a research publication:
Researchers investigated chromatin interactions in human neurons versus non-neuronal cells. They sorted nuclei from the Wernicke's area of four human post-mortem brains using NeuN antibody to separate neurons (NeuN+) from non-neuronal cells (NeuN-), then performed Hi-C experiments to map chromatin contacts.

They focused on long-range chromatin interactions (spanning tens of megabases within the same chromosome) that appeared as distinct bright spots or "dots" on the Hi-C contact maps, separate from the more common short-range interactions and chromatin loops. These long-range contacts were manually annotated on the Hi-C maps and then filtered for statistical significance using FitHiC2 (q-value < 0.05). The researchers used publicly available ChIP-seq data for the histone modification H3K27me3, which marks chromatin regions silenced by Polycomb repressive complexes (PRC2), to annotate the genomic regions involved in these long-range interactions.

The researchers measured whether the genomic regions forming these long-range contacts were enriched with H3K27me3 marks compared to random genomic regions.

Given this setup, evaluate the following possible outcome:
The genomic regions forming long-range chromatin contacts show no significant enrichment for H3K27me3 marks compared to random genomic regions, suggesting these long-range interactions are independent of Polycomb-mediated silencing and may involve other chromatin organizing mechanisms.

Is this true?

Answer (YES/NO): NO